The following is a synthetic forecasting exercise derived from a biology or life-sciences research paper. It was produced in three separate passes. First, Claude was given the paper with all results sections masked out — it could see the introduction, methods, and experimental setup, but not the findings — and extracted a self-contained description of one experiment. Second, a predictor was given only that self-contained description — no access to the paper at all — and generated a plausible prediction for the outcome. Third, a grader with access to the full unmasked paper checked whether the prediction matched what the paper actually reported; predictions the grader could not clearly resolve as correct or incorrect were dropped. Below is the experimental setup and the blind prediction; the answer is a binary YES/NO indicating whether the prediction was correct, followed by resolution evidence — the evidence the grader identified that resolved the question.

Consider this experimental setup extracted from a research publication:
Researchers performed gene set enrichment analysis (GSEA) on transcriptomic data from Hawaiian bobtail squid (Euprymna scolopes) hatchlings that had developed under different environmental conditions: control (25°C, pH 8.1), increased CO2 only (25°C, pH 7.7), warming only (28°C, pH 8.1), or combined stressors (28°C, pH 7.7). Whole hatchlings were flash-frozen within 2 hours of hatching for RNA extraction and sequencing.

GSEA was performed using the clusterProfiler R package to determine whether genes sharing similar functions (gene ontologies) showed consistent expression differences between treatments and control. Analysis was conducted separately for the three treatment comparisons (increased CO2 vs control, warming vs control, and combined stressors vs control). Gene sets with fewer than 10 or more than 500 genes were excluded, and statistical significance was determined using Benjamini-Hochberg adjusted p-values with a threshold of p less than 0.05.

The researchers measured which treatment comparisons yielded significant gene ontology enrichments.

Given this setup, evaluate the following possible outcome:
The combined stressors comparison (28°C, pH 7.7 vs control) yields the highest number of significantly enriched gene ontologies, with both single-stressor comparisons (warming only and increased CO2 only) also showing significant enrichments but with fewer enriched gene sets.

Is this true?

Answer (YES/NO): NO